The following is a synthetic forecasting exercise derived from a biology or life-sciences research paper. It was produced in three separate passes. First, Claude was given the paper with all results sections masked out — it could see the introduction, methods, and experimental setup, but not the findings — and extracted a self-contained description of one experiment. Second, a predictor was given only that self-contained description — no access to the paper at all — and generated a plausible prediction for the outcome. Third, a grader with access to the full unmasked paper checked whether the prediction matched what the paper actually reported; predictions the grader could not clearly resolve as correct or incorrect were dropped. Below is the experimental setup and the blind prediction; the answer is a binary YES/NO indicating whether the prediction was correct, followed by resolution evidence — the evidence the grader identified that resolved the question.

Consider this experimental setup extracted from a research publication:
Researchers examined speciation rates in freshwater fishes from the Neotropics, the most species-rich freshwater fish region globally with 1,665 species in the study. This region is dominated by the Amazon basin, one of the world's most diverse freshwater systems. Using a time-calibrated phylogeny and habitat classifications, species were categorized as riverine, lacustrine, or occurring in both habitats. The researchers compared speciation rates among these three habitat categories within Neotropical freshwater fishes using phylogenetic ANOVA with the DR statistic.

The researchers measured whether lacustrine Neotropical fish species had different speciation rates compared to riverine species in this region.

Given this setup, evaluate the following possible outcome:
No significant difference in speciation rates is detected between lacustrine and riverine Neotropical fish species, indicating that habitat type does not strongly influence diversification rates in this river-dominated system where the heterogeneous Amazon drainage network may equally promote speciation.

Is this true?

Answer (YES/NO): NO